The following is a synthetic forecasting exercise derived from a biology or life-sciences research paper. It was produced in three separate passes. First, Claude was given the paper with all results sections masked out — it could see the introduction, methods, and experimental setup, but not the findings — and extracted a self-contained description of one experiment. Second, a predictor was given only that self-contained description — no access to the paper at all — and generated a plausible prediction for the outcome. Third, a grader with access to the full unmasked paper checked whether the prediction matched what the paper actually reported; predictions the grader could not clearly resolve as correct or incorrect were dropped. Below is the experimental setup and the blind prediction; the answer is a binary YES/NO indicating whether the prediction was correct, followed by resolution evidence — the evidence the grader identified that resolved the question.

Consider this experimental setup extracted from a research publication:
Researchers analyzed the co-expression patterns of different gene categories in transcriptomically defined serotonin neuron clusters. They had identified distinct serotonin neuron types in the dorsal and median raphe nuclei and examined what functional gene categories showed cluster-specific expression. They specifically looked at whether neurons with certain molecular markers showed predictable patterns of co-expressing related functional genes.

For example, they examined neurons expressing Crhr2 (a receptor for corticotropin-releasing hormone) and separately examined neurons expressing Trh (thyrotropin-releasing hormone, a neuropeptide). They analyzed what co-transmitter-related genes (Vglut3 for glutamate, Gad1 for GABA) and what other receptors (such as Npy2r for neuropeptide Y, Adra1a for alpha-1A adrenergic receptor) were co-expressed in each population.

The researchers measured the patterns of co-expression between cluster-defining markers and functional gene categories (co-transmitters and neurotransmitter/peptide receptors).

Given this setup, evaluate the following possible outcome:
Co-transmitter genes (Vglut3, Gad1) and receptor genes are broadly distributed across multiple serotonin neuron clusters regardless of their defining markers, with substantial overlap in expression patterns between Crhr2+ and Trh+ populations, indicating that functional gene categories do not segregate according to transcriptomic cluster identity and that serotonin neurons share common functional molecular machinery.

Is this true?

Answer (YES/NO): NO